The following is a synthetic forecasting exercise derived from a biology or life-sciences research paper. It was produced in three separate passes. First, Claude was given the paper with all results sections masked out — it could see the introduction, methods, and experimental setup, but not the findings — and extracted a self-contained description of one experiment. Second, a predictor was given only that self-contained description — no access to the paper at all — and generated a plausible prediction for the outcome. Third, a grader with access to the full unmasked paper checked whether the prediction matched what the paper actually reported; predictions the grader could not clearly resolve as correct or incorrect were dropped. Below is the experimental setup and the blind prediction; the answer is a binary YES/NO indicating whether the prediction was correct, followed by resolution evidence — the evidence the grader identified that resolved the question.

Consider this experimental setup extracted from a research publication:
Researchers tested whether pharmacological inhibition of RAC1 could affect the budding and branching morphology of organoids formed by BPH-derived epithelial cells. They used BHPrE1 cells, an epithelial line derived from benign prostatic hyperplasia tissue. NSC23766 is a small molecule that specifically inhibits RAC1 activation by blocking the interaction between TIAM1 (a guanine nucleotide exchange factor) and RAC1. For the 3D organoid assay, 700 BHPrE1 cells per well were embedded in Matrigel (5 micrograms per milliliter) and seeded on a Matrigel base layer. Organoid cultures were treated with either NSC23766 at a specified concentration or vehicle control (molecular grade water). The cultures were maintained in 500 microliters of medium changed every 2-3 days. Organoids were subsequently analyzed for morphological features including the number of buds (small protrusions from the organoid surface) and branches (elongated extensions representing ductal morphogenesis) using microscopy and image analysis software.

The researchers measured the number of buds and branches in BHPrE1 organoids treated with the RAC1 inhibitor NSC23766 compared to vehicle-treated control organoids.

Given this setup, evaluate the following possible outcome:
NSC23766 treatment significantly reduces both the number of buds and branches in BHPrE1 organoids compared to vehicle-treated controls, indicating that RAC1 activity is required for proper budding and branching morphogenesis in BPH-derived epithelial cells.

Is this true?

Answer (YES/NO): YES